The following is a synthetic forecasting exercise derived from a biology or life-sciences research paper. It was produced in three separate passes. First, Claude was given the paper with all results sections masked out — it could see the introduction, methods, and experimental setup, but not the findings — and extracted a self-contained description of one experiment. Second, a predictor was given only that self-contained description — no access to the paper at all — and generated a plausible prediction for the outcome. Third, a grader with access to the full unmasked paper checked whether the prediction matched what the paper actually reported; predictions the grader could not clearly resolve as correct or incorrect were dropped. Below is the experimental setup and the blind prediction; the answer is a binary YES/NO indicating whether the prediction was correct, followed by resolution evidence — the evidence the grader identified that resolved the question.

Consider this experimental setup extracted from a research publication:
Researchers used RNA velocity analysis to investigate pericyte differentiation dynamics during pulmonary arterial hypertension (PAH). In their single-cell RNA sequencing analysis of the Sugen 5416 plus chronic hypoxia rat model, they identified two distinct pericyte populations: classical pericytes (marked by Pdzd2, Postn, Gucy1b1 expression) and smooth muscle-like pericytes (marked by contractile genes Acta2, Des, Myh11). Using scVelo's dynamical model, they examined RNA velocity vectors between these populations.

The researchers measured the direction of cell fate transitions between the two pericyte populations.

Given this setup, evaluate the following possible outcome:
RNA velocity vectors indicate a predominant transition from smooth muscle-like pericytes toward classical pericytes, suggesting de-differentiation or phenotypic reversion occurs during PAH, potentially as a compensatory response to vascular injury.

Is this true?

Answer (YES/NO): NO